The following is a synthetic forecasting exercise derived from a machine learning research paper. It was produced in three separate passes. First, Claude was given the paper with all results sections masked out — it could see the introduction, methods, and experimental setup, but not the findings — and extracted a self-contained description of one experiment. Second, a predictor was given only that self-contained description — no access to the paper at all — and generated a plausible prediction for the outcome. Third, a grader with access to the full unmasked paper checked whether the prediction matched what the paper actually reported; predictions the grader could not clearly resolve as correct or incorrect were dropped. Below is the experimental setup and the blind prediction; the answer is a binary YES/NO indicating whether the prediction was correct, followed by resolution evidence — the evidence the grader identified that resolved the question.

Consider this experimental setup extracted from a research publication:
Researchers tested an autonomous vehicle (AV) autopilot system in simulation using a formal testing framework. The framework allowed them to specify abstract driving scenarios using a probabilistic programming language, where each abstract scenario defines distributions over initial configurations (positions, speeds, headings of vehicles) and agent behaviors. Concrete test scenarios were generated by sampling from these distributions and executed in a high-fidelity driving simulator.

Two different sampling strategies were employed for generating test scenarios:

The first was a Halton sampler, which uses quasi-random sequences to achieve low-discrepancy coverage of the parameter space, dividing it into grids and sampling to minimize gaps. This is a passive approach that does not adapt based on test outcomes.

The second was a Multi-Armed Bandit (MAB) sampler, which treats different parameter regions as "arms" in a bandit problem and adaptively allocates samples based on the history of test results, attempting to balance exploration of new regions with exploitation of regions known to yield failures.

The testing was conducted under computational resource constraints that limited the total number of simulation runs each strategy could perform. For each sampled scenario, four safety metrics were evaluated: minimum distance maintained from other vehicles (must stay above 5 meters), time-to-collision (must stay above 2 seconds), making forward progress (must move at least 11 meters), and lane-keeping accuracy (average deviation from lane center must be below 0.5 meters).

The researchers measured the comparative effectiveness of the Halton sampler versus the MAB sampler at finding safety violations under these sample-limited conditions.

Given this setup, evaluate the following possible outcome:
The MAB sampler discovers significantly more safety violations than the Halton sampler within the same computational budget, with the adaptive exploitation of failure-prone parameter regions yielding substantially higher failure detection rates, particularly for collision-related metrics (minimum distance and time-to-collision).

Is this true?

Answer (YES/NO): NO